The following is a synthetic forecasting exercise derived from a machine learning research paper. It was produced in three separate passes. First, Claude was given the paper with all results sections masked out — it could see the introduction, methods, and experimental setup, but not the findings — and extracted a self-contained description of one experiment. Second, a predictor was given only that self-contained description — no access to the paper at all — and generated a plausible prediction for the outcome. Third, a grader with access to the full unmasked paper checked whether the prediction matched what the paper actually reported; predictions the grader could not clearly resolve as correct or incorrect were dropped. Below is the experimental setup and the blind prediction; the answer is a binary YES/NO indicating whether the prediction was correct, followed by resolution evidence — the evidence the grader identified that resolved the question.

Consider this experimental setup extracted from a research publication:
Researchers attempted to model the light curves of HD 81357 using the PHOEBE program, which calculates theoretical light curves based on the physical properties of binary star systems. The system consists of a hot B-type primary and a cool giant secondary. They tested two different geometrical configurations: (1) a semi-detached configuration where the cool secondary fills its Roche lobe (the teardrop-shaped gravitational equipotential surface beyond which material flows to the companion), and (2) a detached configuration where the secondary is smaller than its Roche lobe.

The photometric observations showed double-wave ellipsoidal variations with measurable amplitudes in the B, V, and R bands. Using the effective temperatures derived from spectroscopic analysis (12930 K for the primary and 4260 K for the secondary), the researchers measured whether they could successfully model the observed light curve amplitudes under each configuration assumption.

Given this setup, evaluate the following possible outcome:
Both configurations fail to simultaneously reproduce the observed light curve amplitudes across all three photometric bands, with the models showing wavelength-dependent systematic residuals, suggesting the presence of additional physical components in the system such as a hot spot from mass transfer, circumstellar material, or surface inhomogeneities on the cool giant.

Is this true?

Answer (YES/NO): NO